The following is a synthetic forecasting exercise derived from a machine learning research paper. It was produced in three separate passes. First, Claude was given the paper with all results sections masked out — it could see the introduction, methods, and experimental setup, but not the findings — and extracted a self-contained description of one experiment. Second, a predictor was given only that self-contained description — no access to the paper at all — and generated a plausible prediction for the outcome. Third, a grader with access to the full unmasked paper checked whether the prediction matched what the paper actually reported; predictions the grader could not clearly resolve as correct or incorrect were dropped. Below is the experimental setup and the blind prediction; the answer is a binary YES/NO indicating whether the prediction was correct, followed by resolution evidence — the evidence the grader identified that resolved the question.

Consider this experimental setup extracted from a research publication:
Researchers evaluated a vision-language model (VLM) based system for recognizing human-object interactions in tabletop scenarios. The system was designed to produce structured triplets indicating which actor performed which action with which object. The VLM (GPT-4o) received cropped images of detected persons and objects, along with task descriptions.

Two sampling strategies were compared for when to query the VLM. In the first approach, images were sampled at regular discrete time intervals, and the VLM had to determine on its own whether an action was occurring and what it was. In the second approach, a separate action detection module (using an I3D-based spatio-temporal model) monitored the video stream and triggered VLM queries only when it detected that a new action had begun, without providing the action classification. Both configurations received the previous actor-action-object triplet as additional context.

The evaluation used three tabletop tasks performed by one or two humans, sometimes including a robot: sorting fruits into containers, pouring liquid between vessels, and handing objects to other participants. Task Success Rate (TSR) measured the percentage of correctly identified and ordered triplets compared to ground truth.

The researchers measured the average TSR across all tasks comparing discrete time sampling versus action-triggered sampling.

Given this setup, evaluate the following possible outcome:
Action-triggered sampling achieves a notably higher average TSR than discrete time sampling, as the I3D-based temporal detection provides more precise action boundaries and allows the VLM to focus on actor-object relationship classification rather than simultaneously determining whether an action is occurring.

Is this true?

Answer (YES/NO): YES